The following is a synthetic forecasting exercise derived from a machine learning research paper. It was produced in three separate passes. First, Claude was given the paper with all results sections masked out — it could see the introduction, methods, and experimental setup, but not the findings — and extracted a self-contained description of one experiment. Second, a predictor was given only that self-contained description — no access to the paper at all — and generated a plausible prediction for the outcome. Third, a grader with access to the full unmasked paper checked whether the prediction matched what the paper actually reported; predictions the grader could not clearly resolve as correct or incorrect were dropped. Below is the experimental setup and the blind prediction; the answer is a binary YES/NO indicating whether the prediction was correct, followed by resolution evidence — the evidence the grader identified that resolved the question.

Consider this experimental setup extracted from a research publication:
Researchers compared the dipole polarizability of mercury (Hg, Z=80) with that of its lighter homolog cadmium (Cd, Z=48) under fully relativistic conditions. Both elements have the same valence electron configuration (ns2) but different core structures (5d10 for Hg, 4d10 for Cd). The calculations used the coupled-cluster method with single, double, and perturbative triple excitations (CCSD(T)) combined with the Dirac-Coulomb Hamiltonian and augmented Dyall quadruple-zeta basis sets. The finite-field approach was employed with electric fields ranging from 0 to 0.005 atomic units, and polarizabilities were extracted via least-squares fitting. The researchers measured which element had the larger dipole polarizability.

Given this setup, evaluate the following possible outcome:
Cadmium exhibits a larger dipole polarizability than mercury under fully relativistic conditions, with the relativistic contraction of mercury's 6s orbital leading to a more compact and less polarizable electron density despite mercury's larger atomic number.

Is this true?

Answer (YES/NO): YES